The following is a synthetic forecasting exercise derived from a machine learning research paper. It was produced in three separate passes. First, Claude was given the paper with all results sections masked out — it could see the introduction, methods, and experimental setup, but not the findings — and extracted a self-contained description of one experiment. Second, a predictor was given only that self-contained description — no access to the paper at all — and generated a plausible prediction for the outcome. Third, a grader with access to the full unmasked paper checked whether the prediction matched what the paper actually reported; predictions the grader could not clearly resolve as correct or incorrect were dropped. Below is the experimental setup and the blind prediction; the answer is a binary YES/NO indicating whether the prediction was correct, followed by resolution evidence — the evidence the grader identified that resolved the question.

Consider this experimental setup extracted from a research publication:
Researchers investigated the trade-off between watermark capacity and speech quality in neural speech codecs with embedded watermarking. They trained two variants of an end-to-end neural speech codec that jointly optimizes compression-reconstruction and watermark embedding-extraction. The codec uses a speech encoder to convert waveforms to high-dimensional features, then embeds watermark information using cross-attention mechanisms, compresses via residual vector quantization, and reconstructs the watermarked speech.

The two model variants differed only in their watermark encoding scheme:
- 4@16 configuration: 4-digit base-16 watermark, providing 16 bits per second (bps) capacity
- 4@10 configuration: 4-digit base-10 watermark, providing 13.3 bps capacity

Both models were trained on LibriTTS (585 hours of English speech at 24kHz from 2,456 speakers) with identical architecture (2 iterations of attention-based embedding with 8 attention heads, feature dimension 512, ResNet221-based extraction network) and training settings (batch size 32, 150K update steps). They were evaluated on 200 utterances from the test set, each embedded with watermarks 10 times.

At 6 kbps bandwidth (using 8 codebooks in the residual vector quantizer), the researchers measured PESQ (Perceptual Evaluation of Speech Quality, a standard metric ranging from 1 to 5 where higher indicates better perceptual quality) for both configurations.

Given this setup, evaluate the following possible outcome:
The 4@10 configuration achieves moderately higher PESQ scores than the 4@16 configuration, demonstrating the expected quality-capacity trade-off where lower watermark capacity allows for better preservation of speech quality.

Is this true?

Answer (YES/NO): YES